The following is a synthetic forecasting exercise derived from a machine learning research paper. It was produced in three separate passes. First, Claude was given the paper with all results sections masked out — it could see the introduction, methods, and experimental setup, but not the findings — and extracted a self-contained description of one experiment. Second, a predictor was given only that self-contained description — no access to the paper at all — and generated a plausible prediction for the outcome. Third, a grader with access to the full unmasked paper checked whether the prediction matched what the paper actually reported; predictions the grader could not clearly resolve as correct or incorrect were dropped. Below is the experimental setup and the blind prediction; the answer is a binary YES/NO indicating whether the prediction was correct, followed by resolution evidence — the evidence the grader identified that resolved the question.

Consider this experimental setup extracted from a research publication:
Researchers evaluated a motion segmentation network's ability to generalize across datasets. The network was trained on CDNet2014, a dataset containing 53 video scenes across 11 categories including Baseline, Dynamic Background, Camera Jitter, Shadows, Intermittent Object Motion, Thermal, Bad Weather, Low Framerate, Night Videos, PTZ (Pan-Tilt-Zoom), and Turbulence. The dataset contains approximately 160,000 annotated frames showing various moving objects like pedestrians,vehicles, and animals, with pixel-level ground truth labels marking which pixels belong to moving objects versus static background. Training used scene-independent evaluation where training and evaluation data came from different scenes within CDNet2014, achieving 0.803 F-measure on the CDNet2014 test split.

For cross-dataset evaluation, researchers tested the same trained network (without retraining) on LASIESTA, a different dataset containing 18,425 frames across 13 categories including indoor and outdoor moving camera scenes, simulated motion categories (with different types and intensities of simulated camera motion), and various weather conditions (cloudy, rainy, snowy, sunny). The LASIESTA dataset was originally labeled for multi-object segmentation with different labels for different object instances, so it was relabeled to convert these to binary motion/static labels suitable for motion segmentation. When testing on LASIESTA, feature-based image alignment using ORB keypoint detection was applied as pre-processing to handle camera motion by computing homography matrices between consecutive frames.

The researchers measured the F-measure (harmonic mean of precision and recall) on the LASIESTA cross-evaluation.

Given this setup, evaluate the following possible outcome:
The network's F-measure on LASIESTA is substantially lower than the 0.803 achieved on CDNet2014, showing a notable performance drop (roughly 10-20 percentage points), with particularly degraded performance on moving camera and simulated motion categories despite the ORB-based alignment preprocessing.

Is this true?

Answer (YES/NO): NO